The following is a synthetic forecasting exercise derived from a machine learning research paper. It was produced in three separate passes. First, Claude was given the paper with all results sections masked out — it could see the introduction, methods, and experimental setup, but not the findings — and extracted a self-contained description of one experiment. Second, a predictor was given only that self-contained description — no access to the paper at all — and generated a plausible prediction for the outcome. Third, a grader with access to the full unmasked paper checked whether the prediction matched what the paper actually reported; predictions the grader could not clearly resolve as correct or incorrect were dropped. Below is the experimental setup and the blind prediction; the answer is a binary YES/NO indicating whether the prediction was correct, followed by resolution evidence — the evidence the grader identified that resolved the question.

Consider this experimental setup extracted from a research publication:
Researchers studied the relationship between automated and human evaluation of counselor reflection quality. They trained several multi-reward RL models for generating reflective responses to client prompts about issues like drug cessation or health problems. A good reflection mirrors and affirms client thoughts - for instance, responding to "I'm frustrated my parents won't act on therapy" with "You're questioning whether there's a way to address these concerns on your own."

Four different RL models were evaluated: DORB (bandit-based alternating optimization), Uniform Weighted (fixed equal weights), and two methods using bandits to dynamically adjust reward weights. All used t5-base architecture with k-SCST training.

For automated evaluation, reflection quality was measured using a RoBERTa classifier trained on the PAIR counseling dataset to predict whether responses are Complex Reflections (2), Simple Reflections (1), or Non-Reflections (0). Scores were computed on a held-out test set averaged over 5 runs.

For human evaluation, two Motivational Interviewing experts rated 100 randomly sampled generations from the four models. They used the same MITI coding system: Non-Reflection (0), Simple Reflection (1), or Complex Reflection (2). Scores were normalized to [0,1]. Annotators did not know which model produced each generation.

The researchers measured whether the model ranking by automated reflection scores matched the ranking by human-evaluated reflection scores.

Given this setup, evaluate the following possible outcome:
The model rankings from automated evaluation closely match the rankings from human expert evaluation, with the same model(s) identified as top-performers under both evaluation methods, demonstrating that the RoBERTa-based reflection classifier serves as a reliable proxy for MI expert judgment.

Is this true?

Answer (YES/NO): YES